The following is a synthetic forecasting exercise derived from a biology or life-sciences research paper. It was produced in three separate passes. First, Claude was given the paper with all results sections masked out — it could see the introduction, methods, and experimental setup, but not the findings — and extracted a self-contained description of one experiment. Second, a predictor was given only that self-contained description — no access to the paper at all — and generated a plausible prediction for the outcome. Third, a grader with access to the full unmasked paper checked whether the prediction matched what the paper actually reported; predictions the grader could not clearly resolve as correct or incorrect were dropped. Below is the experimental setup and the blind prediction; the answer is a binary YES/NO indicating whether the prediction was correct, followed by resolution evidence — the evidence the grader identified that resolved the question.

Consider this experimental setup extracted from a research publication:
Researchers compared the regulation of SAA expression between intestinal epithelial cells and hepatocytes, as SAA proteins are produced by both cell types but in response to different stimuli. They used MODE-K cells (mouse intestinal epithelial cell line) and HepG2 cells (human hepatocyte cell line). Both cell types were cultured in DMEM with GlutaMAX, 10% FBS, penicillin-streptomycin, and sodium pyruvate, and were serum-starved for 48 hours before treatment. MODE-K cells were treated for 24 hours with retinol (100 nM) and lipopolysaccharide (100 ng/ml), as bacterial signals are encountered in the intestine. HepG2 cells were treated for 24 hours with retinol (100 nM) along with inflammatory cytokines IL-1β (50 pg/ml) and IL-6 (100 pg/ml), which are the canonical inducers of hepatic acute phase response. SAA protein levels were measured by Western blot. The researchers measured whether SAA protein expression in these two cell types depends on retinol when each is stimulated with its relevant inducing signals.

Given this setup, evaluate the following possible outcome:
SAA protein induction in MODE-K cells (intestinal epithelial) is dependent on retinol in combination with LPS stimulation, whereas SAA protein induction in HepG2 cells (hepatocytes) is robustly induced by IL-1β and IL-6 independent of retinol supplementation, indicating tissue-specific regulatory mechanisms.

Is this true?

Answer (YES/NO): NO